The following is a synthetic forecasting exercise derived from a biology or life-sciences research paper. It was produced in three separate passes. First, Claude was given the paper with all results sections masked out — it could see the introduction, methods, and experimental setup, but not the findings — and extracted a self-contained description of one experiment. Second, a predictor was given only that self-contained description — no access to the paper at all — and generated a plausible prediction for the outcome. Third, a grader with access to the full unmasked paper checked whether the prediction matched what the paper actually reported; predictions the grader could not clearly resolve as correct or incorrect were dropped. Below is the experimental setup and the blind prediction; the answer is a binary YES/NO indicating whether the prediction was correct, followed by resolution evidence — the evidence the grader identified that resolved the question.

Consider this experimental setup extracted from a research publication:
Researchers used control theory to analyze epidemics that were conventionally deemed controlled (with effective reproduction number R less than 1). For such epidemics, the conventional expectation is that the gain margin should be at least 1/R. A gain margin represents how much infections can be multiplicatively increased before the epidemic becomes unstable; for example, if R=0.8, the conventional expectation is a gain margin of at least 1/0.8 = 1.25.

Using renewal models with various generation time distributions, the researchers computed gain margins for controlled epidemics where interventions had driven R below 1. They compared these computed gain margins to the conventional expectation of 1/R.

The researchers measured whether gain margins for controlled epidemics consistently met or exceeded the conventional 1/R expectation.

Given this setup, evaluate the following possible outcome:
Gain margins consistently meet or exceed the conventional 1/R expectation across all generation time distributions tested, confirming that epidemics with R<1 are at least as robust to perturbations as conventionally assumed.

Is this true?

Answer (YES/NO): NO